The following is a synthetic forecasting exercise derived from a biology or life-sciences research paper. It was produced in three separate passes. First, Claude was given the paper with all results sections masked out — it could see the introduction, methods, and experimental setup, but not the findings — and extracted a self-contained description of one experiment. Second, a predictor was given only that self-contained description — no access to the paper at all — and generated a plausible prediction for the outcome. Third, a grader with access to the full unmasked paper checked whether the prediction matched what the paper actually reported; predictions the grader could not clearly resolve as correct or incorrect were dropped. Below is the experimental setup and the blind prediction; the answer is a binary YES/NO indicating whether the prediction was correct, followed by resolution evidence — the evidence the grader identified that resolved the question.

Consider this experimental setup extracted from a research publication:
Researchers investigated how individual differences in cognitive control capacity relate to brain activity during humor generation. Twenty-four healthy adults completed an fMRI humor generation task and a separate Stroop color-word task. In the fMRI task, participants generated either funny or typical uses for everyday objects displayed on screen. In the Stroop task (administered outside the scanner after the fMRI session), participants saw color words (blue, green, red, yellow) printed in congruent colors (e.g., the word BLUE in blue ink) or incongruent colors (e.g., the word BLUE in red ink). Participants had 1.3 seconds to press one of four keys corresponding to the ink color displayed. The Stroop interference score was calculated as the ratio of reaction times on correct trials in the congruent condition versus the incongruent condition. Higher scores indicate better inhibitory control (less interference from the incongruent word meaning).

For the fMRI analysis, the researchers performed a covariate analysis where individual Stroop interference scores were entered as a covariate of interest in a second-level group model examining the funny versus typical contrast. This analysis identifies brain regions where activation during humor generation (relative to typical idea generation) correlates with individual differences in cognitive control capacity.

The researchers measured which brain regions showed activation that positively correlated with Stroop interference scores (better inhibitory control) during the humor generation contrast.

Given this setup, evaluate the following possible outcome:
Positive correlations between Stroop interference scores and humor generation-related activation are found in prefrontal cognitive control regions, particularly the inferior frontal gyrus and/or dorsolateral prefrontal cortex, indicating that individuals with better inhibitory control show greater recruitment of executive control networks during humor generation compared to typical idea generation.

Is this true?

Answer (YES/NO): YES